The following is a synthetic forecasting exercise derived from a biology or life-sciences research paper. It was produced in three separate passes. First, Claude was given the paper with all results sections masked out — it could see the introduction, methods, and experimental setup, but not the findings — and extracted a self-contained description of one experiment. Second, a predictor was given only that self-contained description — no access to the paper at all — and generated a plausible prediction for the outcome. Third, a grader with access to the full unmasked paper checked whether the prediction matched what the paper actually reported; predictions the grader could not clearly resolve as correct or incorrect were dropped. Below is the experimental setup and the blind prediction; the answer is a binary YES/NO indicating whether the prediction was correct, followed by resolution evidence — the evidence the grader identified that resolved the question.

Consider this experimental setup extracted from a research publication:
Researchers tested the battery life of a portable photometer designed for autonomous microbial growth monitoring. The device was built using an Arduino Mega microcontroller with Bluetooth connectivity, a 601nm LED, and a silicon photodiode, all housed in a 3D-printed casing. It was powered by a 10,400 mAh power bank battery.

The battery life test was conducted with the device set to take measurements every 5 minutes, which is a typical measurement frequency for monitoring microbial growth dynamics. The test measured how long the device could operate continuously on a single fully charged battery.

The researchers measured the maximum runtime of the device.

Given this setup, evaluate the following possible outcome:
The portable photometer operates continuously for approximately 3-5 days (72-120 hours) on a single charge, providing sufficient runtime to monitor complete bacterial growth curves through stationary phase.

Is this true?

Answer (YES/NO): YES